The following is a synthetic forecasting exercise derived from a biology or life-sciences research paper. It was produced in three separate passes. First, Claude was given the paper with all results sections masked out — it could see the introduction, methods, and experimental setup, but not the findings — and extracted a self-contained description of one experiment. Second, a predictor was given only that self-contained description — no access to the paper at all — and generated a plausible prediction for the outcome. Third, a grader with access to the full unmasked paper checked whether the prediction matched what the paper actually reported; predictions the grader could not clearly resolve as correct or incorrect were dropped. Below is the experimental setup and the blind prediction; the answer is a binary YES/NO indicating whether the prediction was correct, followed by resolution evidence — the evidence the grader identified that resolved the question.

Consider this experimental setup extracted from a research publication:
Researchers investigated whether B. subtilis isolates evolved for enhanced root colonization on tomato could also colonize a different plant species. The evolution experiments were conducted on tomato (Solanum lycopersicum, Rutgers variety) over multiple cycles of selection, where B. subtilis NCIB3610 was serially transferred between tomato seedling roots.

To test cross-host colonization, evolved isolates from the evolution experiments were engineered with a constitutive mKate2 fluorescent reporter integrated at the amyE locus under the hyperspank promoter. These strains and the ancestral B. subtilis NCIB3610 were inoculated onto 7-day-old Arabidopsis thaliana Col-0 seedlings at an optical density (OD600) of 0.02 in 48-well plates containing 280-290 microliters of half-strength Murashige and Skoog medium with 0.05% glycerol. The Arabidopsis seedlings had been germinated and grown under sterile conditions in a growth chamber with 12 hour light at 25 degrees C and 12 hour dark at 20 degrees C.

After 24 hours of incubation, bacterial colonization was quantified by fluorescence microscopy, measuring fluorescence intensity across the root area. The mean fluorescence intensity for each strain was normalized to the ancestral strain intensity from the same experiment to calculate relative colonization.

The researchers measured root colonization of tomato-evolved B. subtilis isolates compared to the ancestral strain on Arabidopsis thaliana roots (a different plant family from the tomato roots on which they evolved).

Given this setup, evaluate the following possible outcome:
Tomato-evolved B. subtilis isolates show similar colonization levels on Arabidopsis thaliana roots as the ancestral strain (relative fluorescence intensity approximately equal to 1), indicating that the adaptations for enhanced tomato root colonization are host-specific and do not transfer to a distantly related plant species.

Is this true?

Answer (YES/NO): NO